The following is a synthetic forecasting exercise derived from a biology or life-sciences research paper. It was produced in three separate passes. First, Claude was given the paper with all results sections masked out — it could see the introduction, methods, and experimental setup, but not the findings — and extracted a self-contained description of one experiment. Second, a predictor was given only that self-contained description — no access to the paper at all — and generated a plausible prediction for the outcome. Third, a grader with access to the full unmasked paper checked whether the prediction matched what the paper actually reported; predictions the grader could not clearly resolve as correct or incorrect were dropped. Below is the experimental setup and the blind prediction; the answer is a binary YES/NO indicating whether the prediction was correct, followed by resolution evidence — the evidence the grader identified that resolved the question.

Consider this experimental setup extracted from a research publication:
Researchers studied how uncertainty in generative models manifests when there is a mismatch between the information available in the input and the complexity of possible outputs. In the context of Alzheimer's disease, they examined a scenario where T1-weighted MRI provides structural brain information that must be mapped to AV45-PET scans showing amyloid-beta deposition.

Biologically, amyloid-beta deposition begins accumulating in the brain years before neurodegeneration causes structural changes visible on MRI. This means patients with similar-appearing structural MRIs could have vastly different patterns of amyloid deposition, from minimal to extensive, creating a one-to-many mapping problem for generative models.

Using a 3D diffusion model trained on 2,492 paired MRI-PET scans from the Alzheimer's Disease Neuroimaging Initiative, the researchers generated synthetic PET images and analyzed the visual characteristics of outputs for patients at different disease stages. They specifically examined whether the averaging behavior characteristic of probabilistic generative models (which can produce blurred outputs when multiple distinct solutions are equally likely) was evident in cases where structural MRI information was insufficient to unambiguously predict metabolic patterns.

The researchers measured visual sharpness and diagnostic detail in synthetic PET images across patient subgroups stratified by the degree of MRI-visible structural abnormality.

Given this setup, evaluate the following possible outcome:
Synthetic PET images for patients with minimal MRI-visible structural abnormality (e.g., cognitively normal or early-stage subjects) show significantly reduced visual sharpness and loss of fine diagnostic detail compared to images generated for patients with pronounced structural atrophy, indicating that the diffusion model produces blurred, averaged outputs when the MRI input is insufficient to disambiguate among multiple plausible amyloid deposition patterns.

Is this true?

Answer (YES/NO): YES